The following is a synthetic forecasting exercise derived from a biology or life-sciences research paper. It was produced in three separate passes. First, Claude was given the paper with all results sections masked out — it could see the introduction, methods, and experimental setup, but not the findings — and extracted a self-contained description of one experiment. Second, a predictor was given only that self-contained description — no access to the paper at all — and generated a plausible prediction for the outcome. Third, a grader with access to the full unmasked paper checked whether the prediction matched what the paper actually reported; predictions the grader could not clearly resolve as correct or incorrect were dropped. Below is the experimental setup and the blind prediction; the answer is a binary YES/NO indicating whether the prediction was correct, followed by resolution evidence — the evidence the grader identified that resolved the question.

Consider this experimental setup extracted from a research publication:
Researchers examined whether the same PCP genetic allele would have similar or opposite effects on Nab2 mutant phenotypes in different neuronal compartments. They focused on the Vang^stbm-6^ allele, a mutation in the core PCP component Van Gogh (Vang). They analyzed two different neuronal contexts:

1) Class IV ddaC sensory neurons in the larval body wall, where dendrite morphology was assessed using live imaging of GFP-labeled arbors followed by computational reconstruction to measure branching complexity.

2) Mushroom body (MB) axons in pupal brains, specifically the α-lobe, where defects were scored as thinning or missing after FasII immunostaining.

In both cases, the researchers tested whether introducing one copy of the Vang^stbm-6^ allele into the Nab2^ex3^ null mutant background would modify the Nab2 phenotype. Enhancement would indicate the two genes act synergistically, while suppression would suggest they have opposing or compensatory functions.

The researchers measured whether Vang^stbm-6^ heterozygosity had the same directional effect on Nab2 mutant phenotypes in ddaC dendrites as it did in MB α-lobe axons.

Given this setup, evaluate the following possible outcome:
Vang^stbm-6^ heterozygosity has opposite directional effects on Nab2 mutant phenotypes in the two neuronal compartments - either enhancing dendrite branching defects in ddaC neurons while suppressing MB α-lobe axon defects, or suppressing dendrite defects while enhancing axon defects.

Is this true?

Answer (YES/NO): YES